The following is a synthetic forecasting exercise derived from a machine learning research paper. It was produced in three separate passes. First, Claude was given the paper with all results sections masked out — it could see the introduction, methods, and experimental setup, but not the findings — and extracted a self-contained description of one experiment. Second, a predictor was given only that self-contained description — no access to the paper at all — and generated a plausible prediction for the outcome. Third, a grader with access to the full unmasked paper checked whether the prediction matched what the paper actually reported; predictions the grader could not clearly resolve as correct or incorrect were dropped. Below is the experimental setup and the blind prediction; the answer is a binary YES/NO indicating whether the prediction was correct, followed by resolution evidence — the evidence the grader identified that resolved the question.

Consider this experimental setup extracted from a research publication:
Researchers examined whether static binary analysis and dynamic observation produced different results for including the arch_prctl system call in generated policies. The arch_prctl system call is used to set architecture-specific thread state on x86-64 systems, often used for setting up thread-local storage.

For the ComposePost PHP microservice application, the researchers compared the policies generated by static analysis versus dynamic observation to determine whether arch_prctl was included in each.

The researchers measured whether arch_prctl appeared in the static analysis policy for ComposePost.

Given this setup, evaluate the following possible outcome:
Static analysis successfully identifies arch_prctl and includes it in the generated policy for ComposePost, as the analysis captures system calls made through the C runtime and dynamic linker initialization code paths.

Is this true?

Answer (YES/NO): NO